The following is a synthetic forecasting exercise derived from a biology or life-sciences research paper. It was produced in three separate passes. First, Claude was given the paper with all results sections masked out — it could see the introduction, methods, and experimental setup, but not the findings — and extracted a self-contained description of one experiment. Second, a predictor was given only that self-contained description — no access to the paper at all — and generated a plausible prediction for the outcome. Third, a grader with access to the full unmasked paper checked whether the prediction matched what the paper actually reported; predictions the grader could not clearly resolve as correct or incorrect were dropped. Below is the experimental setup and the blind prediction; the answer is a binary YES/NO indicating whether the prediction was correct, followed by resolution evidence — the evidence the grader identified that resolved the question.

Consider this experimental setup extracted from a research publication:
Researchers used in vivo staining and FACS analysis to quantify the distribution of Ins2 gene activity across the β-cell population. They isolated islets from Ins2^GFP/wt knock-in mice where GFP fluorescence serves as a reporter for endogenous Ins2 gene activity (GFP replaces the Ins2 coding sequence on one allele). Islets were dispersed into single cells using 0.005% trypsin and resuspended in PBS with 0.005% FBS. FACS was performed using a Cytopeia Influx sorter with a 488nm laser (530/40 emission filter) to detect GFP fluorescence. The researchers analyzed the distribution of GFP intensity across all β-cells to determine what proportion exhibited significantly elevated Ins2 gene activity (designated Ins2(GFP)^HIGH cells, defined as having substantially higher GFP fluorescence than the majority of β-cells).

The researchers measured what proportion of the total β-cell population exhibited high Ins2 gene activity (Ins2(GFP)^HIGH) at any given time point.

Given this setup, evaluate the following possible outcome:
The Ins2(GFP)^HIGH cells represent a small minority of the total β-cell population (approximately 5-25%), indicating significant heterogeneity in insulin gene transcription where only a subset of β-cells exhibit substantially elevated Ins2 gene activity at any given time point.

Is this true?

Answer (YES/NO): YES